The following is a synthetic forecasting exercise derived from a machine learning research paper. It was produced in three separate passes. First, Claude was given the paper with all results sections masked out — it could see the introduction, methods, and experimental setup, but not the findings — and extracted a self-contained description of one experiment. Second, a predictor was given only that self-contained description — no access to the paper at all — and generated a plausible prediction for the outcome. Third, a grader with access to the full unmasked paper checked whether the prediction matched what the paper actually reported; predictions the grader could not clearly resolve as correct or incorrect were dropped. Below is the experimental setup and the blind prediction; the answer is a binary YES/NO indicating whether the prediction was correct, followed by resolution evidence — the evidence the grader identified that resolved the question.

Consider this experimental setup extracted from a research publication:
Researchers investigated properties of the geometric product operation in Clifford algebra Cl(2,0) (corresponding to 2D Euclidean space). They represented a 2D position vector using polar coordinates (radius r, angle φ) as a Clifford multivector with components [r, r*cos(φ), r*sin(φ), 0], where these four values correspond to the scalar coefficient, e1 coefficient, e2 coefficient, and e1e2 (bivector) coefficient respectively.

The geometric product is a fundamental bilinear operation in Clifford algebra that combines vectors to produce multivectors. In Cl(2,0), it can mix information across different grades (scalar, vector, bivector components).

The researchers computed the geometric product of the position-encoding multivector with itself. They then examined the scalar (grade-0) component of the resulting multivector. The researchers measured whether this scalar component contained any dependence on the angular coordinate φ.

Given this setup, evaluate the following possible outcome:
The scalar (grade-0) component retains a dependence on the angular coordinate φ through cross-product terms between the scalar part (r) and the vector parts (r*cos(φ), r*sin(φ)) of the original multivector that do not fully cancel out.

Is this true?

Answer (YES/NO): NO